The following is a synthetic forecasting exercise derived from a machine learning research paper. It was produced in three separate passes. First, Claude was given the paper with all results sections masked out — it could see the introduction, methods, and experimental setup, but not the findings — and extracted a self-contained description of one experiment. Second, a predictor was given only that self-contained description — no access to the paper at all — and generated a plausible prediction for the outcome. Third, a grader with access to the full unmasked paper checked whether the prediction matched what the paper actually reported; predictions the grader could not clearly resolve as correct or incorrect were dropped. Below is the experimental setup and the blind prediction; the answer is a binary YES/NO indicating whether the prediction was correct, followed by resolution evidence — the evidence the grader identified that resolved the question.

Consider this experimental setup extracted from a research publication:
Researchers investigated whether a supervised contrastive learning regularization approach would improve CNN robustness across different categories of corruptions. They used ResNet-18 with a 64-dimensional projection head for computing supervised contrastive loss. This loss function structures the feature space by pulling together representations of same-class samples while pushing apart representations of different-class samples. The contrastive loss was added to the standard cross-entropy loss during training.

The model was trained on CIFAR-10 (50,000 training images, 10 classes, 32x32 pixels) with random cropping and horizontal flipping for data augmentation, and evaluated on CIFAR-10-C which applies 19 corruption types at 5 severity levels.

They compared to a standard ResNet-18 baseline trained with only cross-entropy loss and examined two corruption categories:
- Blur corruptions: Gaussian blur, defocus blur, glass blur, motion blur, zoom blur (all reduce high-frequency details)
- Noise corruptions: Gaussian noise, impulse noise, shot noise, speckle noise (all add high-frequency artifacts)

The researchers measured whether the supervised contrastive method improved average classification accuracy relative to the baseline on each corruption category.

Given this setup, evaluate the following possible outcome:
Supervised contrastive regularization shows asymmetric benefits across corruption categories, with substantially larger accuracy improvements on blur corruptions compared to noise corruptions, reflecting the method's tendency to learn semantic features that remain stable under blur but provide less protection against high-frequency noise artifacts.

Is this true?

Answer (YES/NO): NO